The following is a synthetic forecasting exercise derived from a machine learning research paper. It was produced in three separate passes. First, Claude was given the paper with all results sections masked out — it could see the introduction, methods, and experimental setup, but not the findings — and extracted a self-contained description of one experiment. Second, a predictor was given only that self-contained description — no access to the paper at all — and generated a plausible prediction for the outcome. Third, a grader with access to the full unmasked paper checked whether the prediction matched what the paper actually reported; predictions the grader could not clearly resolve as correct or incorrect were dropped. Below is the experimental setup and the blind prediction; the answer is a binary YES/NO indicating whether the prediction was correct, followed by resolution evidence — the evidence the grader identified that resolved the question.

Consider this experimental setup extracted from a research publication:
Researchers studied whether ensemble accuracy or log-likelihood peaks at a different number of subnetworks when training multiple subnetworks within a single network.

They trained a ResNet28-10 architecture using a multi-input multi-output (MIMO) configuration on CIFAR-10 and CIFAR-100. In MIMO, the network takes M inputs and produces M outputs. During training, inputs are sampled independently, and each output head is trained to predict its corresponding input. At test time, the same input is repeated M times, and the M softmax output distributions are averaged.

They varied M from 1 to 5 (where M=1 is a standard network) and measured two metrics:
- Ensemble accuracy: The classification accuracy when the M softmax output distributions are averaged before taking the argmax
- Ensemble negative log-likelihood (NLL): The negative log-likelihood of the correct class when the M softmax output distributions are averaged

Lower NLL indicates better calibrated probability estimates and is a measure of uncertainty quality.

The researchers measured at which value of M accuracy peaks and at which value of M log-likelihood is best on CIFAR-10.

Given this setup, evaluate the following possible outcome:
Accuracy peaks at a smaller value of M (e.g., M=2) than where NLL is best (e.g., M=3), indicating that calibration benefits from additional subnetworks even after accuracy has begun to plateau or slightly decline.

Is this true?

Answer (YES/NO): YES